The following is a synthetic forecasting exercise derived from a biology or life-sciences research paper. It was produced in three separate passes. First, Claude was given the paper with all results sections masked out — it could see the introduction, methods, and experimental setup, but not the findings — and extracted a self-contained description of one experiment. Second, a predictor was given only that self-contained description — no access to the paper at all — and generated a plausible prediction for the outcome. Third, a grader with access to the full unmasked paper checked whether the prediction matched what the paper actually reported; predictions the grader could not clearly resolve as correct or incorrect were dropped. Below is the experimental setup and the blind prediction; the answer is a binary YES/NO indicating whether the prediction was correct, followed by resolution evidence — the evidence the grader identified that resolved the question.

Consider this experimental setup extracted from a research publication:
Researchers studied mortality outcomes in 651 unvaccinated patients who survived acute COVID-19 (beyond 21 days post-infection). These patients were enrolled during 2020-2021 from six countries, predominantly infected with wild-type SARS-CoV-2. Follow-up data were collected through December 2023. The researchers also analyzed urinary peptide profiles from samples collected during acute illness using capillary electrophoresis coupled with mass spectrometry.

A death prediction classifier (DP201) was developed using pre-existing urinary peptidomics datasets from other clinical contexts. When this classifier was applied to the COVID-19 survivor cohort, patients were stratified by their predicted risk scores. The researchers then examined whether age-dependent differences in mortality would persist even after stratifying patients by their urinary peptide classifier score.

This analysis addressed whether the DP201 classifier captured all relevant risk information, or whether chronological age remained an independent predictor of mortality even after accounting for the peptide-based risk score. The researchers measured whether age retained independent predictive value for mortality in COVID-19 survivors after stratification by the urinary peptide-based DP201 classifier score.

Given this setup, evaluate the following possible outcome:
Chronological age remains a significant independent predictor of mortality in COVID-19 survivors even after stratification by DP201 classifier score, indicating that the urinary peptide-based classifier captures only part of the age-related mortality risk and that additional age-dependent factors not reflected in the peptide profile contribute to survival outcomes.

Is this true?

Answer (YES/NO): YES